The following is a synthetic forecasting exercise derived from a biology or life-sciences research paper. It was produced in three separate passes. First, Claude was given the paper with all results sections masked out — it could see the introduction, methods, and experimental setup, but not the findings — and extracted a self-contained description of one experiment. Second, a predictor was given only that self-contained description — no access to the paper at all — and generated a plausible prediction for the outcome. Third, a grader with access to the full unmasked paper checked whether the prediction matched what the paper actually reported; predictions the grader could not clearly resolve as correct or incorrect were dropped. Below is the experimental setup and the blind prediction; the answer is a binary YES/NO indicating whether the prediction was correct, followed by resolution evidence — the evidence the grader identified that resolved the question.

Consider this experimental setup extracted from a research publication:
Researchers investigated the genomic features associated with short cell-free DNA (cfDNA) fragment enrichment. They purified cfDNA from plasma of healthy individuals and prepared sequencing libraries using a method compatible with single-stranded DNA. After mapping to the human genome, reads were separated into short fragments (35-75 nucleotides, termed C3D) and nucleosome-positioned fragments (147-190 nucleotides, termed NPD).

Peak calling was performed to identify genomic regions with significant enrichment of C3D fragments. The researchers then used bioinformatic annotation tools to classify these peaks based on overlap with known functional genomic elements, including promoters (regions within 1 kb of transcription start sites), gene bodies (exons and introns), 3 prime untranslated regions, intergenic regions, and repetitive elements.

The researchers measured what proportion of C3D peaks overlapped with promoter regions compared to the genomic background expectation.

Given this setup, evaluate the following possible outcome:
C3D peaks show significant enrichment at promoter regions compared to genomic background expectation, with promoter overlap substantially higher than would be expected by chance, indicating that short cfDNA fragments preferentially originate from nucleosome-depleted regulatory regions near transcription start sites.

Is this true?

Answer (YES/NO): YES